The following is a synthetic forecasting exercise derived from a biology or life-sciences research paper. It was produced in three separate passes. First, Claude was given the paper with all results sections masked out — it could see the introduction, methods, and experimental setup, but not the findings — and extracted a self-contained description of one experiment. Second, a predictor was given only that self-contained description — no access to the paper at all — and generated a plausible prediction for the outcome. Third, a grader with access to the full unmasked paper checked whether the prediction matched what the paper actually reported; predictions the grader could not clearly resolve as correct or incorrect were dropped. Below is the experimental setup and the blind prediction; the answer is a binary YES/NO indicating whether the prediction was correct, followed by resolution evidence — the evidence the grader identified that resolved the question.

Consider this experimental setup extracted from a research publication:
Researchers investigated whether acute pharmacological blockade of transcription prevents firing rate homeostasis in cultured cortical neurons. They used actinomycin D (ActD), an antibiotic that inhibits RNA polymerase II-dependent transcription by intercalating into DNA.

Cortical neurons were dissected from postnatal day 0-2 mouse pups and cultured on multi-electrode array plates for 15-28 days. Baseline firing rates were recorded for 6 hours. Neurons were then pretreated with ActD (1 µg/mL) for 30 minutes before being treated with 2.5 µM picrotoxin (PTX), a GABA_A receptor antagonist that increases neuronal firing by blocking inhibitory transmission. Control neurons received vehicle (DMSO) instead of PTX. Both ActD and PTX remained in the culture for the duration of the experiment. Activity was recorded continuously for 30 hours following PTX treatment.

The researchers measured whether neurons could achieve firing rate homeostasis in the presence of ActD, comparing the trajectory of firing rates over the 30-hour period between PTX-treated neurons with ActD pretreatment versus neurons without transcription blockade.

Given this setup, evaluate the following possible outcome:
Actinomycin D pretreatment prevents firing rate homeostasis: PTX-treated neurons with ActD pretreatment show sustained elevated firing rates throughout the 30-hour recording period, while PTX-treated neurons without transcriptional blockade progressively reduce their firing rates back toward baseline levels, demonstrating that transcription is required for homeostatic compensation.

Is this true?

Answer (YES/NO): NO